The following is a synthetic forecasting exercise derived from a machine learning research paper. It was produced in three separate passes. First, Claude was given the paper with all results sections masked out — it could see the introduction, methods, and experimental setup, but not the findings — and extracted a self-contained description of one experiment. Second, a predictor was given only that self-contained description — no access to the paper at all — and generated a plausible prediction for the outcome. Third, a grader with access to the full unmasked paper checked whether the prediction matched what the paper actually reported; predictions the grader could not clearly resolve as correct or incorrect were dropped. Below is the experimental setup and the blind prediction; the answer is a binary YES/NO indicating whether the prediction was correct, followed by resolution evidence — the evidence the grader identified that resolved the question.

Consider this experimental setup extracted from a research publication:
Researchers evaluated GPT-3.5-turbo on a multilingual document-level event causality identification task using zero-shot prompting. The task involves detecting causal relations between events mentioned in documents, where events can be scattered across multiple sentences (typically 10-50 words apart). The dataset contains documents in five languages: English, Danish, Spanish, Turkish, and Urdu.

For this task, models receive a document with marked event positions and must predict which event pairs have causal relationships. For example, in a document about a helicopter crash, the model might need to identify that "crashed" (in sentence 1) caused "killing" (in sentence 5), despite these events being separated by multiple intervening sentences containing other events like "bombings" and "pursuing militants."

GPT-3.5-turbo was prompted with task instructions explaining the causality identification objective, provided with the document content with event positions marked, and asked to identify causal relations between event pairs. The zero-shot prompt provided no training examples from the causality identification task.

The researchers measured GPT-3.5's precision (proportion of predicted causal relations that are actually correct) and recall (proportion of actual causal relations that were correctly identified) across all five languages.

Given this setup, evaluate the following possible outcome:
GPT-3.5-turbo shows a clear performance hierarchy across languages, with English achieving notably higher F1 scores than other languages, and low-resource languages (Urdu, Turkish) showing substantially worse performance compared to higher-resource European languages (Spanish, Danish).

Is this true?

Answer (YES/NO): NO